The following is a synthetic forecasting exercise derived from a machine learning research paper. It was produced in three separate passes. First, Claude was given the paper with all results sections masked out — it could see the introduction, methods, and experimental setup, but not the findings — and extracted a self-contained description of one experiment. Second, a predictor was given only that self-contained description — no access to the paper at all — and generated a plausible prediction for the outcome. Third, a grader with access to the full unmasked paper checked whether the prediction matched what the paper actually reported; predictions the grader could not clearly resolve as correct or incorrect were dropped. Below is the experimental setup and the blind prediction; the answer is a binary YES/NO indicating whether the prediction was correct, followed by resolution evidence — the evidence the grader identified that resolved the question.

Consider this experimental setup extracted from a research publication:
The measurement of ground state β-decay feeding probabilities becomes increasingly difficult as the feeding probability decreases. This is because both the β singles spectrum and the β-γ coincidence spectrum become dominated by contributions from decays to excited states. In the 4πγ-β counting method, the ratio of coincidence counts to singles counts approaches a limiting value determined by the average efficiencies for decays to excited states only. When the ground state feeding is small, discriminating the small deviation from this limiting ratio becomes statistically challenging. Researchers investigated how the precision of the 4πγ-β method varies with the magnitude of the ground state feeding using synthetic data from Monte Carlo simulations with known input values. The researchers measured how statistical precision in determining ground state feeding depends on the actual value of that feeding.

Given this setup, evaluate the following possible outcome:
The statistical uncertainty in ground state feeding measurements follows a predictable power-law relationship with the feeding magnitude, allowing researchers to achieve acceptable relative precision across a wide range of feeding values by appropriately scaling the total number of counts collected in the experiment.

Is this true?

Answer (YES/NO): NO